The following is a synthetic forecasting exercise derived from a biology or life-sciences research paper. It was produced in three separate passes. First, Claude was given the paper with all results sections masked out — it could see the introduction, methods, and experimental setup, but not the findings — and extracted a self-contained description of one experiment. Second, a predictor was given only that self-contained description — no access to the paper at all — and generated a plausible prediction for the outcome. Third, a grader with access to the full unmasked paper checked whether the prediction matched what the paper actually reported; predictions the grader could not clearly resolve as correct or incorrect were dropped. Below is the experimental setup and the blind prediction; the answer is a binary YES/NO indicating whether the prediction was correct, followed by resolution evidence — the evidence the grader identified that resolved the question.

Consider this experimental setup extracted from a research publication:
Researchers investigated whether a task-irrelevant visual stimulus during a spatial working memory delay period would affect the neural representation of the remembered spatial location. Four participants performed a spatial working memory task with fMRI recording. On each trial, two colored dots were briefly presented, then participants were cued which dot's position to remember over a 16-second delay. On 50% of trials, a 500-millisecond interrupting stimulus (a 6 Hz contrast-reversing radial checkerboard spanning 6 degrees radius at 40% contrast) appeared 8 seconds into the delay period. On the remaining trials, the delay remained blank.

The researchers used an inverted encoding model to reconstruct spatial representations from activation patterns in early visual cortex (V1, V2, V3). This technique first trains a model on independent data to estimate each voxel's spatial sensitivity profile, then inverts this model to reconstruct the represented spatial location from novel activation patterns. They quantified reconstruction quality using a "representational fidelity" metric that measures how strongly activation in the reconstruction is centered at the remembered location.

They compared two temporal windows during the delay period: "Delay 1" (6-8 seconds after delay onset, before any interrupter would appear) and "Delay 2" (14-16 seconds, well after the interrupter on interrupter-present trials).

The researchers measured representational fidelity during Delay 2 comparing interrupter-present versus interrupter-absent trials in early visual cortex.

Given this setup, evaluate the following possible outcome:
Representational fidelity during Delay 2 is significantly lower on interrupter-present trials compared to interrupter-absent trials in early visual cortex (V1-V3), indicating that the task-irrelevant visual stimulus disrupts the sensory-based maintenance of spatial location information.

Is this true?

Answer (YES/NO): NO